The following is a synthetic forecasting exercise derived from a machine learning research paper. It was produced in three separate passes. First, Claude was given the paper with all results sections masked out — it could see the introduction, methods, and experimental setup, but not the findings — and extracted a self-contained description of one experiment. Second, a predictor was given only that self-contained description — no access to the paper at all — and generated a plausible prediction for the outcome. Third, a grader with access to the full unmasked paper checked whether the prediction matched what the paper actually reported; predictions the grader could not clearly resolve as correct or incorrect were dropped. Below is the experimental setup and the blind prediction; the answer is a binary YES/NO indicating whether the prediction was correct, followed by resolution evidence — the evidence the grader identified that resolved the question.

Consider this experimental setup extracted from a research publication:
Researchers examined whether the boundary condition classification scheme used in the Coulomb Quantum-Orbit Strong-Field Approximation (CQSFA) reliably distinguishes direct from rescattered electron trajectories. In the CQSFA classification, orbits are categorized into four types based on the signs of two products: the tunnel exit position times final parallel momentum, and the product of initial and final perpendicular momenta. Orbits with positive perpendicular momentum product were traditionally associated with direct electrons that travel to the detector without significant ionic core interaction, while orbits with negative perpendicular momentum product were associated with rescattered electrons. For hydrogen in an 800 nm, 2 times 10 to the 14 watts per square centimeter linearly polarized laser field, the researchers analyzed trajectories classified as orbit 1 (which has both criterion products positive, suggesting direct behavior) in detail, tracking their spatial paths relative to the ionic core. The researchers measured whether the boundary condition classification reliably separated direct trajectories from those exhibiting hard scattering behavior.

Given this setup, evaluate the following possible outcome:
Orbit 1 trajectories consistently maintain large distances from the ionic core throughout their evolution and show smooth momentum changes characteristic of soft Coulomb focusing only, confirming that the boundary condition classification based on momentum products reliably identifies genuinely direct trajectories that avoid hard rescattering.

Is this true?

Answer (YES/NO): NO